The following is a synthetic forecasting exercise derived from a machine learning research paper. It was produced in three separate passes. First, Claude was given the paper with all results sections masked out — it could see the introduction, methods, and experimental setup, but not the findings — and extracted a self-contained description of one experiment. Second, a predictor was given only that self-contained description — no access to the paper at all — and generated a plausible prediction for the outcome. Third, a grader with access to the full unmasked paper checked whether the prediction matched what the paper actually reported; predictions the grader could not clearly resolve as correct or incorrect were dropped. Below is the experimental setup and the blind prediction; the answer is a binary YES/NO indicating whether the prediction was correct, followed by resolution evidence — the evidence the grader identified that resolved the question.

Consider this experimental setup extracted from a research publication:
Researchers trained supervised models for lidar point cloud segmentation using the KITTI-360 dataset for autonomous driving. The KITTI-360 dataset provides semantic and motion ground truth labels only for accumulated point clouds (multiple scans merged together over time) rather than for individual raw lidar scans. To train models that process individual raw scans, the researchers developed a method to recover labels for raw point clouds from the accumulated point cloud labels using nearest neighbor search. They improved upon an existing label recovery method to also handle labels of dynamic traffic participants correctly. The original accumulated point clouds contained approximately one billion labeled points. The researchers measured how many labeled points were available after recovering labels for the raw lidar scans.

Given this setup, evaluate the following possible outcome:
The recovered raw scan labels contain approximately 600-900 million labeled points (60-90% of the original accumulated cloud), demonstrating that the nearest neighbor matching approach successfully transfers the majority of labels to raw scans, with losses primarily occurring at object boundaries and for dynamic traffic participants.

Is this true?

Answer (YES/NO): NO